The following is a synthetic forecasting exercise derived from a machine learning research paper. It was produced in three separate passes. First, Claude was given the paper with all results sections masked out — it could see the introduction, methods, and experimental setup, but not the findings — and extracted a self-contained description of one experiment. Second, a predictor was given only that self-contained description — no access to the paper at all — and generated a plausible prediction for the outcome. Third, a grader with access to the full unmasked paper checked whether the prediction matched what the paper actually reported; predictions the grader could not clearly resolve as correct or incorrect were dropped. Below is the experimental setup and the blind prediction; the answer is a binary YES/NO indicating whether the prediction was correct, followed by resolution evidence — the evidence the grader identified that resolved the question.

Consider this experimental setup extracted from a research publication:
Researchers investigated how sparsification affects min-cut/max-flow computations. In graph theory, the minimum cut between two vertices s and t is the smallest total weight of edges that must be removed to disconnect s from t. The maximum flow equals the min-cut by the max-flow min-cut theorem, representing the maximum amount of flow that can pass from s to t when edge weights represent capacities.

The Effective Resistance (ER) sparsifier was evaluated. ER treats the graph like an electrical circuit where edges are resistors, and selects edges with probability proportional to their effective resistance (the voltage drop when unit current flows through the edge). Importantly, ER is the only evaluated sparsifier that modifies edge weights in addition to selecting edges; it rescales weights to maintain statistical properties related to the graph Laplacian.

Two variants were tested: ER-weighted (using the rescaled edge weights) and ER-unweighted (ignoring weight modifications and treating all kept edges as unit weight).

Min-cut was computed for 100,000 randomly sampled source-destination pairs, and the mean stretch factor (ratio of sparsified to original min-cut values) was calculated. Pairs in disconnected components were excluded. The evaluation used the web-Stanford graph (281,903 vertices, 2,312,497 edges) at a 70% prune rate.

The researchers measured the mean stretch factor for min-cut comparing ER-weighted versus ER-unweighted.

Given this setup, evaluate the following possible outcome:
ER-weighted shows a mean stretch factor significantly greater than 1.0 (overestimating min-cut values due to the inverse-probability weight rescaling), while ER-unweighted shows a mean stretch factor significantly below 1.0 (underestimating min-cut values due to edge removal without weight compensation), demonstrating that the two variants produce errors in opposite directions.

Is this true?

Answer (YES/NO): NO